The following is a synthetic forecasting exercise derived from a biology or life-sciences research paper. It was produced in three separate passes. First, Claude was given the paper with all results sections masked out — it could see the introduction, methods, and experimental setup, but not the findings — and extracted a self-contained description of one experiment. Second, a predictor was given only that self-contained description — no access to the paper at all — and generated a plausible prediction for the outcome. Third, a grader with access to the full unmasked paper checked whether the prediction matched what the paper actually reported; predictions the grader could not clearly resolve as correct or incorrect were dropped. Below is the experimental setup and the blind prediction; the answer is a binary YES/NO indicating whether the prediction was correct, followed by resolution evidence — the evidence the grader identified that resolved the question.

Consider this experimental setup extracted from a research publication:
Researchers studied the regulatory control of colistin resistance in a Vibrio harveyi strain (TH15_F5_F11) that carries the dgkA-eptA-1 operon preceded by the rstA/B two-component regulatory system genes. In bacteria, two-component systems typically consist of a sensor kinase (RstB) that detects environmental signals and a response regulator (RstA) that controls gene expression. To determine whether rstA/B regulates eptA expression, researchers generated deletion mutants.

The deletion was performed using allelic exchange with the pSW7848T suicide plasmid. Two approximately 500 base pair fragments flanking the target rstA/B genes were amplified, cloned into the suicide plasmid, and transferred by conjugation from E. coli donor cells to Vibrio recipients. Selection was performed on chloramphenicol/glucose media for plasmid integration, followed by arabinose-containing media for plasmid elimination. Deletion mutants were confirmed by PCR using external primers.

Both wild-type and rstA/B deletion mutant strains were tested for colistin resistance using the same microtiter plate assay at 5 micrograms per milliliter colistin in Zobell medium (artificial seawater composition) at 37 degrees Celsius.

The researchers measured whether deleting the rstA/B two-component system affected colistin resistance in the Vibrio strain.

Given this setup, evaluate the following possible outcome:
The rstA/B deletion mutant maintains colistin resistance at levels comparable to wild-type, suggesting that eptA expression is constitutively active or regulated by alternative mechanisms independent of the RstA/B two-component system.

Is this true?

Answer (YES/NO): NO